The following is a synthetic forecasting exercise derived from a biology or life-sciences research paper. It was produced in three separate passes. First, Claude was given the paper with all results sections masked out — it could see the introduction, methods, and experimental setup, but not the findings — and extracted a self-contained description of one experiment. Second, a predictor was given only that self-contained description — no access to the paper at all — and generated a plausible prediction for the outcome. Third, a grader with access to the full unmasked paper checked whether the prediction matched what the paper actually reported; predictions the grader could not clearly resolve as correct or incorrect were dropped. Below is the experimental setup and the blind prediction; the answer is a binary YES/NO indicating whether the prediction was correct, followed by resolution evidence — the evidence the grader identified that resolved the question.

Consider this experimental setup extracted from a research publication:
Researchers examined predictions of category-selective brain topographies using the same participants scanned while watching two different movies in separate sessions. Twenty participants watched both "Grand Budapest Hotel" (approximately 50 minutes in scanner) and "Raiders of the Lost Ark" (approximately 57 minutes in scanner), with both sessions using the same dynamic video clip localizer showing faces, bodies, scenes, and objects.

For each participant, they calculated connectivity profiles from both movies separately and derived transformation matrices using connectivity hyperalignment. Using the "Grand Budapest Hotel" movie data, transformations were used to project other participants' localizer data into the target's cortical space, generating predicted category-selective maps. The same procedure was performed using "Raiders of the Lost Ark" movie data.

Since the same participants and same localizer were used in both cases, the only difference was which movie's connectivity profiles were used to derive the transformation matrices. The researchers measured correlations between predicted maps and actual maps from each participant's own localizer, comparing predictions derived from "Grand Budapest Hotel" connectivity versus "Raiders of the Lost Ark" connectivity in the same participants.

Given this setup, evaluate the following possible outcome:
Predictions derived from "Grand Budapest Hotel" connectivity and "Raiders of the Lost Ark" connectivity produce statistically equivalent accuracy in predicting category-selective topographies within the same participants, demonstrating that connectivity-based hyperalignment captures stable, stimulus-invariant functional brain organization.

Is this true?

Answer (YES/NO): YES